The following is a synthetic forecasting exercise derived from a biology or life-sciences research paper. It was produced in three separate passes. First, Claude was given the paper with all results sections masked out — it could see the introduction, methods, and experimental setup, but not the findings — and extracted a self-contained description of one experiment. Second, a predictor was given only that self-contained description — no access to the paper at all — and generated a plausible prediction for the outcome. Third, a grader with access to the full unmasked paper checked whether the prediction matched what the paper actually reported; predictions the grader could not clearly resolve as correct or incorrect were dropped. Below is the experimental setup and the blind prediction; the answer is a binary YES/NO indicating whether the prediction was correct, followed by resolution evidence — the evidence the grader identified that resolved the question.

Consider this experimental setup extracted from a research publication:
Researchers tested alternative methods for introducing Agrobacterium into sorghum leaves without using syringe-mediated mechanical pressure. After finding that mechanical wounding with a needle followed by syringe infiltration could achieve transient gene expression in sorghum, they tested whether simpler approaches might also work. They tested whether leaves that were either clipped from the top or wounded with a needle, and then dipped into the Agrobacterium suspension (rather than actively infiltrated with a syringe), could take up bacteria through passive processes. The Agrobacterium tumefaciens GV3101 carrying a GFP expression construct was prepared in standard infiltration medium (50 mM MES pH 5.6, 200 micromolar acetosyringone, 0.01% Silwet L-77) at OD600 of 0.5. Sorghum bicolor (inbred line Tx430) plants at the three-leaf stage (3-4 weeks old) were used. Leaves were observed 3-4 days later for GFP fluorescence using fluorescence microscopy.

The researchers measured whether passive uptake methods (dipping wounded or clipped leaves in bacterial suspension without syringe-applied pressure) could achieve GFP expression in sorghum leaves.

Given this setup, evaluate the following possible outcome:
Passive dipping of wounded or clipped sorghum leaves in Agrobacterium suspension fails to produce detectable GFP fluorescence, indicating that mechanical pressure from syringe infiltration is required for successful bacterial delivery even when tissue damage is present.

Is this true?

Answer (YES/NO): YES